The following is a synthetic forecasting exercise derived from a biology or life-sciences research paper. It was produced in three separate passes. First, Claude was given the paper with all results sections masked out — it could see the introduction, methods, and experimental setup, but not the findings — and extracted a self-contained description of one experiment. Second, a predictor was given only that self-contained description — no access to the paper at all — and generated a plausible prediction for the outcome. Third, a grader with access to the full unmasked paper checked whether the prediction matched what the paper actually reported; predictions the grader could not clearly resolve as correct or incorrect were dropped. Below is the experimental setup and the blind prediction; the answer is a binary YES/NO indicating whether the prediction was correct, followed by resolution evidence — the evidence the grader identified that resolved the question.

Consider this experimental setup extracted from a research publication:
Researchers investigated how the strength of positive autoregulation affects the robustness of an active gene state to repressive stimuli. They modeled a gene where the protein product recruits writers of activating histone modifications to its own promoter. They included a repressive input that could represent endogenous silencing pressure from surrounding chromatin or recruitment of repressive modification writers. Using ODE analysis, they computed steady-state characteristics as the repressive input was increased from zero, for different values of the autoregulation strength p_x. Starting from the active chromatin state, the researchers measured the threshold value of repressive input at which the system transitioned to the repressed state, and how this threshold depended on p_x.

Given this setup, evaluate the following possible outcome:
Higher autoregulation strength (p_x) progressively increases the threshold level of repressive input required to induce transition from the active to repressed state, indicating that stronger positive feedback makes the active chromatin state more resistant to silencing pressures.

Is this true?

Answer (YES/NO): YES